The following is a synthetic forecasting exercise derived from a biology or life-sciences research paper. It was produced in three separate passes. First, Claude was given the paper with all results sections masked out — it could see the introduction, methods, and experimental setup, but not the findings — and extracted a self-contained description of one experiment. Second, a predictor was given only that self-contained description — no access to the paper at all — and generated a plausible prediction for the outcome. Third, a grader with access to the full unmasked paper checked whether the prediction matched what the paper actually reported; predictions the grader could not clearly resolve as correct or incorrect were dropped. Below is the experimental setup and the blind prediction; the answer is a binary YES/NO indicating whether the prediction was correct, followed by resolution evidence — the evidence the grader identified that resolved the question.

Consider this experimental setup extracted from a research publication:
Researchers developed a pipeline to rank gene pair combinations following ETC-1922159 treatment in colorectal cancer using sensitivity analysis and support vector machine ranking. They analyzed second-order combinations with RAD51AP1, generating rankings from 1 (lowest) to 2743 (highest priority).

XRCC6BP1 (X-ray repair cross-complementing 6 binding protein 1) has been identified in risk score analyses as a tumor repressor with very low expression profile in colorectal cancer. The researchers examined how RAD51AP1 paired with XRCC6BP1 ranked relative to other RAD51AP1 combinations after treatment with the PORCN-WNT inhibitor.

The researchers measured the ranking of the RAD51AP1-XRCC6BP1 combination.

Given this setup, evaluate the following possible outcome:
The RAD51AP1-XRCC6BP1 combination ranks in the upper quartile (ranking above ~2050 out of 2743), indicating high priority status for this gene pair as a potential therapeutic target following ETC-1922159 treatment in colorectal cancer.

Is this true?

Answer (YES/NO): YES